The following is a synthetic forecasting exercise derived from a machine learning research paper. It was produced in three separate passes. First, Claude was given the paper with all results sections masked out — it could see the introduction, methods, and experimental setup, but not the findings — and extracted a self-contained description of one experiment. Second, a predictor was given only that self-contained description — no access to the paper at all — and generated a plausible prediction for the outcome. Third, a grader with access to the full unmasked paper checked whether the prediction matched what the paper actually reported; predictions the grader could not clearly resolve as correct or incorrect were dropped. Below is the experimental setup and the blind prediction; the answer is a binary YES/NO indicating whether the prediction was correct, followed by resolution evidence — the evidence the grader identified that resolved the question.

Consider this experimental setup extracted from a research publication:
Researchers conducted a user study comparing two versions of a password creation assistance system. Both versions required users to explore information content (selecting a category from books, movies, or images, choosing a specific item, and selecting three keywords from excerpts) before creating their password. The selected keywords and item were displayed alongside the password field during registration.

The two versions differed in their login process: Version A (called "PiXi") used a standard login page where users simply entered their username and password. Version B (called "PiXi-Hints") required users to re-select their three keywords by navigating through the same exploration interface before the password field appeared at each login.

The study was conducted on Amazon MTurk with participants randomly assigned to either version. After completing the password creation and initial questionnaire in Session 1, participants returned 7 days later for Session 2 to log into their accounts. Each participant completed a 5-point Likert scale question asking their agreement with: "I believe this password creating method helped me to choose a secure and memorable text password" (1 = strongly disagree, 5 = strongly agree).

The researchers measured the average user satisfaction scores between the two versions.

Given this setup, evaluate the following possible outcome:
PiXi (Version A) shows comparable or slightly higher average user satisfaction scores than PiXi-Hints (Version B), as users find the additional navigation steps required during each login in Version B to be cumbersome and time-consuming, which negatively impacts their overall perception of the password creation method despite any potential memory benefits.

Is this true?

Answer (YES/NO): NO